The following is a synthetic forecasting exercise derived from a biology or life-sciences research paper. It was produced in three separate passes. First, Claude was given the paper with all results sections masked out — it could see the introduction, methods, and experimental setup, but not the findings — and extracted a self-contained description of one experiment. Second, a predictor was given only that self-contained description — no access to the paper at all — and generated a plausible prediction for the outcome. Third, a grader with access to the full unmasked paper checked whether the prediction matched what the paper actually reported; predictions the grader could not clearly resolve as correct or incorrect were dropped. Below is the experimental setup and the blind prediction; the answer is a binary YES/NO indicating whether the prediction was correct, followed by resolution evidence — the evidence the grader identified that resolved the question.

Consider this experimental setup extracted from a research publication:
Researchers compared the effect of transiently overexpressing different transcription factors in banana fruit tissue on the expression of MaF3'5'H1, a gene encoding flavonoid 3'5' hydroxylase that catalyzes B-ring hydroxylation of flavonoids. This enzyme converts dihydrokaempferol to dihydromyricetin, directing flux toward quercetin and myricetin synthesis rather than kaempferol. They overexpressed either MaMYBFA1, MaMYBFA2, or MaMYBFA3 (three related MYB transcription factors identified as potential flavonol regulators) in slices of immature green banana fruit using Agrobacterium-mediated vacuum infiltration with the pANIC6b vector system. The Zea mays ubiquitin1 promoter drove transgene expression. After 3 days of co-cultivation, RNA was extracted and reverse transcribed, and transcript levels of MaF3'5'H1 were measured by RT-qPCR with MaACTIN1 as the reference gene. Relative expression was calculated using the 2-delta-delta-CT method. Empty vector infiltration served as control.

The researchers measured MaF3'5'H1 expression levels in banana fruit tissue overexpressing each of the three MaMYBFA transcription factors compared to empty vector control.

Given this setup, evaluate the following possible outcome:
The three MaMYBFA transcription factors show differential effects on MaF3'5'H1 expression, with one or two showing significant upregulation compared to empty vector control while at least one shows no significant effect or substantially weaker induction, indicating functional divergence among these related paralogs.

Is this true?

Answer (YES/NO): NO